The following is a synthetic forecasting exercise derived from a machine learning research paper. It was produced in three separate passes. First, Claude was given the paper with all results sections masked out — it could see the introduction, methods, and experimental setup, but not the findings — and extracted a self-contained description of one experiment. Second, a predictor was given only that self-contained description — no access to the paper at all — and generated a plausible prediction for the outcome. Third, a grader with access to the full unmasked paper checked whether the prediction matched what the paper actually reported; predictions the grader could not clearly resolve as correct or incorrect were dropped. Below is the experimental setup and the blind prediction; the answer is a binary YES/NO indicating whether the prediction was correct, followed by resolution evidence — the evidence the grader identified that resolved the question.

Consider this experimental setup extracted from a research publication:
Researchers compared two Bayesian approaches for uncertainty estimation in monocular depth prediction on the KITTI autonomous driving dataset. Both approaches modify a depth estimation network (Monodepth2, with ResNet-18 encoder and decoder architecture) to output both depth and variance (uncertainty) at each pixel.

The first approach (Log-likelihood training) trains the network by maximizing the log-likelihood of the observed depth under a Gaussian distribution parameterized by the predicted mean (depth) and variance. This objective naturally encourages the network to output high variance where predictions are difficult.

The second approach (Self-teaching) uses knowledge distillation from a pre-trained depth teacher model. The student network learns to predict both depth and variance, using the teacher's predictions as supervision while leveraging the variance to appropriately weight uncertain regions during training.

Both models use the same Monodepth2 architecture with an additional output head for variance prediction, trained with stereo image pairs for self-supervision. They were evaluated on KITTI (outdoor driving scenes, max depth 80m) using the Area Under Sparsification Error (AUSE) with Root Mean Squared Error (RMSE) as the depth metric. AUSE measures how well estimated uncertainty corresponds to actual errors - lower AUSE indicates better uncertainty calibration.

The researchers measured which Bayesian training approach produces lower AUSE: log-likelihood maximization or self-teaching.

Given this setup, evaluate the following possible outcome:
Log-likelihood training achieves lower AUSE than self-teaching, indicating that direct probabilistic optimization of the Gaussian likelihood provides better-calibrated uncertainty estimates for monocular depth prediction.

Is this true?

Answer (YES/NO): YES